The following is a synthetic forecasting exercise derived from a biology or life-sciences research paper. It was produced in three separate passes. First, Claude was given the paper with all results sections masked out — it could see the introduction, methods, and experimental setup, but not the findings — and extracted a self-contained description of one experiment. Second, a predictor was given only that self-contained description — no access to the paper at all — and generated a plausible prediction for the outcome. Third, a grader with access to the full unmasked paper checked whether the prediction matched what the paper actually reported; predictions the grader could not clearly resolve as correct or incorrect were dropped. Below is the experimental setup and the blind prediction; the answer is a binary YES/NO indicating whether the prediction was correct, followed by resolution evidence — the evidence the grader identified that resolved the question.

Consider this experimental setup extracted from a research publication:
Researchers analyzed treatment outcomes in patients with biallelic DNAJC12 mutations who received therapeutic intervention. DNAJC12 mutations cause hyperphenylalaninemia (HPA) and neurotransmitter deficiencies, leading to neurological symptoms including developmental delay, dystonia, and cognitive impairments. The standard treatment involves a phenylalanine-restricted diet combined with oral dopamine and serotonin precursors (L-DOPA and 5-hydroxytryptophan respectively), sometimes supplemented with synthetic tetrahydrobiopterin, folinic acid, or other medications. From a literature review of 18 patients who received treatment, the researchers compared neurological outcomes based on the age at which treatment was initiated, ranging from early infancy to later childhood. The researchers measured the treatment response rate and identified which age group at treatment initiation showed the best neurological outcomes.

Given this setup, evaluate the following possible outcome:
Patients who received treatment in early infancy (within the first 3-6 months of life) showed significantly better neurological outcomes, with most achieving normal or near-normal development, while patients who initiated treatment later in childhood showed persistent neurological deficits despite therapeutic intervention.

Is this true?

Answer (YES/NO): NO